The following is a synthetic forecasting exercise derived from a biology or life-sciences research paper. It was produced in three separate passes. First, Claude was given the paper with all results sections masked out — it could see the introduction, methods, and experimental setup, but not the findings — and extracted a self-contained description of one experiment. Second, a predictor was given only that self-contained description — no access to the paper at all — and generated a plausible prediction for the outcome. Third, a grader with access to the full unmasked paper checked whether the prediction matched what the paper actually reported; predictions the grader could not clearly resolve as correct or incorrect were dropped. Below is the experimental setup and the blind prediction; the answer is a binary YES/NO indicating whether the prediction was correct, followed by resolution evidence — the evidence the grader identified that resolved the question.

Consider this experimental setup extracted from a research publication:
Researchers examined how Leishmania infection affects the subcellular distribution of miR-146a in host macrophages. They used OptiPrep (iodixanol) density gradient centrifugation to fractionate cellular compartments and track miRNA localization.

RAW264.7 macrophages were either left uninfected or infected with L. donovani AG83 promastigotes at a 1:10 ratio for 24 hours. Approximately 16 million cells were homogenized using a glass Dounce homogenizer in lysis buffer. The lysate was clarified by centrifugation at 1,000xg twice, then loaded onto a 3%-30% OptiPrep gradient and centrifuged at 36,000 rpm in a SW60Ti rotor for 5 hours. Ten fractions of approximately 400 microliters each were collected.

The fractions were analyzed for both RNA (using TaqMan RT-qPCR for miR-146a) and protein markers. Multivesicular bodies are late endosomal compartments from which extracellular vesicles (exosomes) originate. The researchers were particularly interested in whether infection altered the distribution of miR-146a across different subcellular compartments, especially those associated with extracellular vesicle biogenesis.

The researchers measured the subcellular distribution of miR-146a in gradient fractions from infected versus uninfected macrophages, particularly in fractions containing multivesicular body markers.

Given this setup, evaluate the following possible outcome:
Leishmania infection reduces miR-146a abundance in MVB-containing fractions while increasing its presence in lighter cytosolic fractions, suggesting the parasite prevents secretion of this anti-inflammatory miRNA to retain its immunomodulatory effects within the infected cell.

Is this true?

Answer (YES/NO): NO